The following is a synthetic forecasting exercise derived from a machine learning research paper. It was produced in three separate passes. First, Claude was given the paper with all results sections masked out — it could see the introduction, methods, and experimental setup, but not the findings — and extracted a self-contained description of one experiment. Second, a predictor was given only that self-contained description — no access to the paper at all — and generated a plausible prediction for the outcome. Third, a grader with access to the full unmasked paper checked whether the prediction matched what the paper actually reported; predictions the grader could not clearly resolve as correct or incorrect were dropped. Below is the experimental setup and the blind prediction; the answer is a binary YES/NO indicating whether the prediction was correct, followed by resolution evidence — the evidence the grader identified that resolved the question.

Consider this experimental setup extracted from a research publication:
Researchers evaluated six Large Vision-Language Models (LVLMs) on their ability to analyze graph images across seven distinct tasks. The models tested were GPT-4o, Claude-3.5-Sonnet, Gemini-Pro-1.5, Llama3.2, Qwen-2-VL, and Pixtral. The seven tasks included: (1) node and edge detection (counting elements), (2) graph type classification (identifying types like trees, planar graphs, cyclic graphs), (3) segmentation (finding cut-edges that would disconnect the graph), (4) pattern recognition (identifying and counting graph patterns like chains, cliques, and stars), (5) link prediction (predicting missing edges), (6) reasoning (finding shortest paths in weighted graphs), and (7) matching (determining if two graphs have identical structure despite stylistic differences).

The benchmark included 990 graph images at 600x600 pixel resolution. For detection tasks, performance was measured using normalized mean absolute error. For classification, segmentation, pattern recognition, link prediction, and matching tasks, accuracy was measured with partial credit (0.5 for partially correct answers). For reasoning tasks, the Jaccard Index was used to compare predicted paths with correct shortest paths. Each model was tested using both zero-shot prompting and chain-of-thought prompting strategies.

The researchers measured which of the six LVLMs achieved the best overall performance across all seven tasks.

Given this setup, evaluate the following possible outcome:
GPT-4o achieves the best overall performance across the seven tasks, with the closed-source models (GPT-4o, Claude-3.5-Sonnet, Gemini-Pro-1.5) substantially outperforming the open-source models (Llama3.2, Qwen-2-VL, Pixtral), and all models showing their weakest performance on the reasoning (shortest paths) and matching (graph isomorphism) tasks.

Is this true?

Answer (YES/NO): NO